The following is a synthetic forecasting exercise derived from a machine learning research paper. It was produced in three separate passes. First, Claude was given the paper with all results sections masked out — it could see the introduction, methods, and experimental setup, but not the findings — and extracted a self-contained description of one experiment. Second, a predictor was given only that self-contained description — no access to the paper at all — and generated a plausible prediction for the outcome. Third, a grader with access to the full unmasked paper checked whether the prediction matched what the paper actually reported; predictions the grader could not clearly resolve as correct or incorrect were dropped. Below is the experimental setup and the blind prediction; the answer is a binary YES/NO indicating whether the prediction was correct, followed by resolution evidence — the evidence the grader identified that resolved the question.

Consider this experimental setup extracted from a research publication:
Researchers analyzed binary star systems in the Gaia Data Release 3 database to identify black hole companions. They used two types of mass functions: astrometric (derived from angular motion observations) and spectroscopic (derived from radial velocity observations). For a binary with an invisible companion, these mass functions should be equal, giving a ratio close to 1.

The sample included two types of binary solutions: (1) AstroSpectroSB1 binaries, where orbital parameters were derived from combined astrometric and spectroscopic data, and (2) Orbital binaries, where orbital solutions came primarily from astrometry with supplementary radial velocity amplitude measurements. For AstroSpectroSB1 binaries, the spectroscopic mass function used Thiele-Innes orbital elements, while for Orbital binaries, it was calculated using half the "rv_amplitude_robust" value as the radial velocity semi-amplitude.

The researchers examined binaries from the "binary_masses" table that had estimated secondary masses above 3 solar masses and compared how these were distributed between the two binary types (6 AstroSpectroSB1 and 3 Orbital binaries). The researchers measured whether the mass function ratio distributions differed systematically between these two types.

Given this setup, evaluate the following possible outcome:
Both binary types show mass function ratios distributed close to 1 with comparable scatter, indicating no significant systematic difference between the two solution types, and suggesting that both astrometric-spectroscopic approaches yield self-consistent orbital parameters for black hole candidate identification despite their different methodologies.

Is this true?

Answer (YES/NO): NO